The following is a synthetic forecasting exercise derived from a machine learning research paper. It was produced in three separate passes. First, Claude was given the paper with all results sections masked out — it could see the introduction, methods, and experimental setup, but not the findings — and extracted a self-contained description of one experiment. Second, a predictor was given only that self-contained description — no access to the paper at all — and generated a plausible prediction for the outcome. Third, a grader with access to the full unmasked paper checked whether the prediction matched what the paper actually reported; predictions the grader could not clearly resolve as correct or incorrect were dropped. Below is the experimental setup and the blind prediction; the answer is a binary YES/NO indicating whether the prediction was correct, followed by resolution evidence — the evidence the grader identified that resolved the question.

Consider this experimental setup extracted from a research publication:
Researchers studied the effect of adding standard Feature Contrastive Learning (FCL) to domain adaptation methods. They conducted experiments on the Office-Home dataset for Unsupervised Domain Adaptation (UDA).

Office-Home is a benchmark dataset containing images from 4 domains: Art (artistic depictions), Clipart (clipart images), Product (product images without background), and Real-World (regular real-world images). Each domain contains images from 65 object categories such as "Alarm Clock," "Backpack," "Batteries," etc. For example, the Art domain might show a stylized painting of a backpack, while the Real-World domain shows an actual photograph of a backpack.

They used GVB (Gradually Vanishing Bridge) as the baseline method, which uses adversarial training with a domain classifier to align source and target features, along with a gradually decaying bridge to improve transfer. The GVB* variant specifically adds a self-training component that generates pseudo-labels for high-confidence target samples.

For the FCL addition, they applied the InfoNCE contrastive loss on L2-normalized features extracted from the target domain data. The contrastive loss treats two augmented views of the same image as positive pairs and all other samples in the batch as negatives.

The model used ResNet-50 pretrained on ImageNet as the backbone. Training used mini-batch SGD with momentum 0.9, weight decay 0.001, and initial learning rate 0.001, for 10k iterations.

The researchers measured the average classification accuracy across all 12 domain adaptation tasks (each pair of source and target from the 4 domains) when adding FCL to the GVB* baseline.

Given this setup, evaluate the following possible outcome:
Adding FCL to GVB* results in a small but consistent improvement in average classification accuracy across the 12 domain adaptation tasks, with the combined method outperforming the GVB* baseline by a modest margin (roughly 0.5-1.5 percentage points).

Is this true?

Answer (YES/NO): NO